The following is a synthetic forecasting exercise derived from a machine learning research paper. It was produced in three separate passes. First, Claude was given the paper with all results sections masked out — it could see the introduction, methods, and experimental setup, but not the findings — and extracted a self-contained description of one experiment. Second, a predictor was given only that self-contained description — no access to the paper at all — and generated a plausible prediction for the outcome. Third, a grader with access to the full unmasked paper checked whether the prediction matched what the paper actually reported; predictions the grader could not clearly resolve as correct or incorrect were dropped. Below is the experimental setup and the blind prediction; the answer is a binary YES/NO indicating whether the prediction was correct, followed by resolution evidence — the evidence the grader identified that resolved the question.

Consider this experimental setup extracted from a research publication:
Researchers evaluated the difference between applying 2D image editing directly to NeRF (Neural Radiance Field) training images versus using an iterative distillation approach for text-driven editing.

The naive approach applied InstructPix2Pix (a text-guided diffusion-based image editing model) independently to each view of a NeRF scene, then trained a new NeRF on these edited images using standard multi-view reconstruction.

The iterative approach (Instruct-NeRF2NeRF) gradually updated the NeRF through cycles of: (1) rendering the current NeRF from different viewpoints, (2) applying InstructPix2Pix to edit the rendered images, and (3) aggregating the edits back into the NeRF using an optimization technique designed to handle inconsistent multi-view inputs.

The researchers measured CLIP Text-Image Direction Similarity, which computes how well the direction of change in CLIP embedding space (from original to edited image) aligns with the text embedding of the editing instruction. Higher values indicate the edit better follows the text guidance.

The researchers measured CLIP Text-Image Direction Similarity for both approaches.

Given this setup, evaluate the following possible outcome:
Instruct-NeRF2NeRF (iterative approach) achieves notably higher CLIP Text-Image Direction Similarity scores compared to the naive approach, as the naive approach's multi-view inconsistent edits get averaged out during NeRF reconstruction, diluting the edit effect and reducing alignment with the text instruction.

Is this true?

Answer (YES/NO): YES